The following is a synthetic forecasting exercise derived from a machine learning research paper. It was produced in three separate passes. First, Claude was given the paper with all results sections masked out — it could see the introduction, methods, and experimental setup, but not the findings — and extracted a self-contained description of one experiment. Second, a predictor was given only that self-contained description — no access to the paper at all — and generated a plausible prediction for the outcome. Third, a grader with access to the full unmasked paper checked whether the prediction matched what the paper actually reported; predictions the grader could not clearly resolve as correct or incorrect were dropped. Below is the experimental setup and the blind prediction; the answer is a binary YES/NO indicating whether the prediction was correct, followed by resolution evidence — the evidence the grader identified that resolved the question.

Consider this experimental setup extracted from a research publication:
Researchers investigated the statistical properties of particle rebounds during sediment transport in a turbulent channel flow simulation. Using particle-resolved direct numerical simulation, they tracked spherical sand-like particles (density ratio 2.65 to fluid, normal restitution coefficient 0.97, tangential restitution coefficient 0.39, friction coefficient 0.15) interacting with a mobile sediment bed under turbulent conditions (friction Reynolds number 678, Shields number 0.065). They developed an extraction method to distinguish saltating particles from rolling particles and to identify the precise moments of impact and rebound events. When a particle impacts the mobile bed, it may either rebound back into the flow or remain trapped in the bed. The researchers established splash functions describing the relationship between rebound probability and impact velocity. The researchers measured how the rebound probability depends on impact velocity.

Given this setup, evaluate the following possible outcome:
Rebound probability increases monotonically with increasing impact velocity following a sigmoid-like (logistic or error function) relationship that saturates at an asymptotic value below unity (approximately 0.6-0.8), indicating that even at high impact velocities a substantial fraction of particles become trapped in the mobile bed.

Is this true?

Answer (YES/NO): NO